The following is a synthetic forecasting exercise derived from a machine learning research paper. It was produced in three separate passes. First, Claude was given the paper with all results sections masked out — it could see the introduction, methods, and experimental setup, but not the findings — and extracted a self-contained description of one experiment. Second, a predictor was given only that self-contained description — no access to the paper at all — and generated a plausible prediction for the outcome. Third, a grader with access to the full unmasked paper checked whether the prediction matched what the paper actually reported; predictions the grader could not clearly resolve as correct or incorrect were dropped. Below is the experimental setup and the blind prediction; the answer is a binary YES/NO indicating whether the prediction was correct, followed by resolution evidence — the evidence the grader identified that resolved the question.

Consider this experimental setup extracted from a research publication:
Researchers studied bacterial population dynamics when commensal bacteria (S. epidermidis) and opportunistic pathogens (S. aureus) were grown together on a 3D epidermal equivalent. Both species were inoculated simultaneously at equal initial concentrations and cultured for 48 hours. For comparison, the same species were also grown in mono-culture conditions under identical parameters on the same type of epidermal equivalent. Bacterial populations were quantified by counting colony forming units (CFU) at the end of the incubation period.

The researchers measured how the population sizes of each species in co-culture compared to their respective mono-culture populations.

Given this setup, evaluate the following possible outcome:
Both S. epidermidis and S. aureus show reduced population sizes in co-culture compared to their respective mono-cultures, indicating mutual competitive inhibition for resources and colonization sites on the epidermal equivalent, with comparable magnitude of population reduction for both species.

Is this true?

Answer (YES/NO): YES